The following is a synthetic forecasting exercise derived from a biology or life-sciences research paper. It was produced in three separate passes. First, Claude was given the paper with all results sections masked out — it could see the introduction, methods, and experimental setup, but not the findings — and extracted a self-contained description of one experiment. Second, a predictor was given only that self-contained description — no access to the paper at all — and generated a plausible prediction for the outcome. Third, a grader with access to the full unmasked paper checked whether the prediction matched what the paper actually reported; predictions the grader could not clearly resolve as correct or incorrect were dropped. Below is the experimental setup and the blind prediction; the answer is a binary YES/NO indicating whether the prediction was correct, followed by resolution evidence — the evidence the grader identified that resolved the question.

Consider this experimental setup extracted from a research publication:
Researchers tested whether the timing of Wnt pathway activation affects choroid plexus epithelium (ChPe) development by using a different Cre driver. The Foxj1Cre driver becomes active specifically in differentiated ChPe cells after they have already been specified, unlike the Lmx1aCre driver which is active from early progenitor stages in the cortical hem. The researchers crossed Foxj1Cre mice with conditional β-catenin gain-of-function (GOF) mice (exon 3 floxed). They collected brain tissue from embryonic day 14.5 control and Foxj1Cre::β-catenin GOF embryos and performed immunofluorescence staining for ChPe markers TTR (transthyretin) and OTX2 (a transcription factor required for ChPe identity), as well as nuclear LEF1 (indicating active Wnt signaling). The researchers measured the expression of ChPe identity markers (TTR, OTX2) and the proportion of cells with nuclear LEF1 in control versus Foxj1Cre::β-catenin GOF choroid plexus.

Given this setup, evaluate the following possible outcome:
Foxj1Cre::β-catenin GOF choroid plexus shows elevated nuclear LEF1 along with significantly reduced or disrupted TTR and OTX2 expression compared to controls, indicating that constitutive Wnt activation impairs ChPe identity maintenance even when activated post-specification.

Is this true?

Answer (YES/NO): YES